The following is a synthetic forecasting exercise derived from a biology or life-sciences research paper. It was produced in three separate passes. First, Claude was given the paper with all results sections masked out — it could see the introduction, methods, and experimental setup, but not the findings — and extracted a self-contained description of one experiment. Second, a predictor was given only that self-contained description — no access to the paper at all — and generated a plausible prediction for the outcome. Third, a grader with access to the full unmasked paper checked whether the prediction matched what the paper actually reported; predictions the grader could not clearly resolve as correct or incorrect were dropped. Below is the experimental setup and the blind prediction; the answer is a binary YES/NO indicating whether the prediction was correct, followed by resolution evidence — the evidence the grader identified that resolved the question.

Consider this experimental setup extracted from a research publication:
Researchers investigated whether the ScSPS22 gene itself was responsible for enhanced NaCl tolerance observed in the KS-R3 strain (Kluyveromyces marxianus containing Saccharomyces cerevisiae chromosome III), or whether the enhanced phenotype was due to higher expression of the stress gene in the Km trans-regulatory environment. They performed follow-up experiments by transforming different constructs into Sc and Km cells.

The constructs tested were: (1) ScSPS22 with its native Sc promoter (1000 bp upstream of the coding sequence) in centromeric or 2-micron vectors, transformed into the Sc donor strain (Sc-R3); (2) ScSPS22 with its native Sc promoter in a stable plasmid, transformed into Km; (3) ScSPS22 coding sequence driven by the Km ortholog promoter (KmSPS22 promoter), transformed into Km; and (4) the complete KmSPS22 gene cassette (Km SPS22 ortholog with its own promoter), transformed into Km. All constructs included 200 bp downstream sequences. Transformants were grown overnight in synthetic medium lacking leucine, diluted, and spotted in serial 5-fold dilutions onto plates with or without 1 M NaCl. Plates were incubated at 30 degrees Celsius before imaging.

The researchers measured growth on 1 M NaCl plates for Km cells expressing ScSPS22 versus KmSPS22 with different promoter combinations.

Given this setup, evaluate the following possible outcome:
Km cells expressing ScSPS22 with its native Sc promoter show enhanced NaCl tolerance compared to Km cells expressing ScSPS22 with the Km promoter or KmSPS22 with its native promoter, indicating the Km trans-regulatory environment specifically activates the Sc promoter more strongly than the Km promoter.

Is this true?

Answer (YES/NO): YES